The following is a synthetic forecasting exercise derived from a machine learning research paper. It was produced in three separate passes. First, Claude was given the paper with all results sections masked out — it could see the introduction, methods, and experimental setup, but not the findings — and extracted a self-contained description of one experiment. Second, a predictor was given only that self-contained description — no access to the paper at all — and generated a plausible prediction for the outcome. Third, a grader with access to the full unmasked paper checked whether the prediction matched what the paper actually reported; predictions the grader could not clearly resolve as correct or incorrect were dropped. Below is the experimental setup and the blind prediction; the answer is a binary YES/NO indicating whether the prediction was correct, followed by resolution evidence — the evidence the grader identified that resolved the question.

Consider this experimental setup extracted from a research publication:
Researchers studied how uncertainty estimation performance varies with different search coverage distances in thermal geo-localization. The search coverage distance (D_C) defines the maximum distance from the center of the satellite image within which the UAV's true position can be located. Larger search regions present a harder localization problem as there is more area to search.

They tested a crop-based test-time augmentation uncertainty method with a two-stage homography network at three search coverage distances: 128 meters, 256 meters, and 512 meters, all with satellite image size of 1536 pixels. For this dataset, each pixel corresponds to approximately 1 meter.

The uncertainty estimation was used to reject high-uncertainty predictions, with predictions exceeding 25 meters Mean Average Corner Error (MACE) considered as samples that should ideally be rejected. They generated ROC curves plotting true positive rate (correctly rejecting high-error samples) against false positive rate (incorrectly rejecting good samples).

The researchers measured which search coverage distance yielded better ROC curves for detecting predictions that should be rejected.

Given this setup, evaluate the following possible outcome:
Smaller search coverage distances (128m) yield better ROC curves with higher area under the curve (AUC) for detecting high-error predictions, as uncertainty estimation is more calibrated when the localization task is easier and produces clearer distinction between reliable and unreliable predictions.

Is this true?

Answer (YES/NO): NO